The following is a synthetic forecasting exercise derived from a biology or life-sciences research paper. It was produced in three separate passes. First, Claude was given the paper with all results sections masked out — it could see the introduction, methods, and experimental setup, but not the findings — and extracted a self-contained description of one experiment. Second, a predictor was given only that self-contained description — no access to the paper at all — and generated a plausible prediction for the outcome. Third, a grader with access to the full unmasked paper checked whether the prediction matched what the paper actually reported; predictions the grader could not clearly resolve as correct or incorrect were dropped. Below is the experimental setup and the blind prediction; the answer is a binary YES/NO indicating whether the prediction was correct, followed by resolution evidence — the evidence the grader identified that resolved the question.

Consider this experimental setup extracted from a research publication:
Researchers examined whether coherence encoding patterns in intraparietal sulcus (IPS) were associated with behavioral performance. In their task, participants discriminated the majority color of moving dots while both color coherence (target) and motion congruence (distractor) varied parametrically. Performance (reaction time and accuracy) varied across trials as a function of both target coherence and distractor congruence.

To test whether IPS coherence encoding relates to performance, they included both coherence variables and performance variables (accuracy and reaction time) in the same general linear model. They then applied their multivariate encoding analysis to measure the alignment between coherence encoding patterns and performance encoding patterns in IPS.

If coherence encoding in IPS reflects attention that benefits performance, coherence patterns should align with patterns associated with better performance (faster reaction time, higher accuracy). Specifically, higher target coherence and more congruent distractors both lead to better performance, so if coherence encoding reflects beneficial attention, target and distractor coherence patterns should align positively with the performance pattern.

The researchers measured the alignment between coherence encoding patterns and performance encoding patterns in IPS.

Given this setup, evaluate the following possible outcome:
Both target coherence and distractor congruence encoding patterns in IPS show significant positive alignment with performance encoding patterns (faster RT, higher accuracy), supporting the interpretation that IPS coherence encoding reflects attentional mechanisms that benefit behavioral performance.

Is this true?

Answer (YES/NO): NO